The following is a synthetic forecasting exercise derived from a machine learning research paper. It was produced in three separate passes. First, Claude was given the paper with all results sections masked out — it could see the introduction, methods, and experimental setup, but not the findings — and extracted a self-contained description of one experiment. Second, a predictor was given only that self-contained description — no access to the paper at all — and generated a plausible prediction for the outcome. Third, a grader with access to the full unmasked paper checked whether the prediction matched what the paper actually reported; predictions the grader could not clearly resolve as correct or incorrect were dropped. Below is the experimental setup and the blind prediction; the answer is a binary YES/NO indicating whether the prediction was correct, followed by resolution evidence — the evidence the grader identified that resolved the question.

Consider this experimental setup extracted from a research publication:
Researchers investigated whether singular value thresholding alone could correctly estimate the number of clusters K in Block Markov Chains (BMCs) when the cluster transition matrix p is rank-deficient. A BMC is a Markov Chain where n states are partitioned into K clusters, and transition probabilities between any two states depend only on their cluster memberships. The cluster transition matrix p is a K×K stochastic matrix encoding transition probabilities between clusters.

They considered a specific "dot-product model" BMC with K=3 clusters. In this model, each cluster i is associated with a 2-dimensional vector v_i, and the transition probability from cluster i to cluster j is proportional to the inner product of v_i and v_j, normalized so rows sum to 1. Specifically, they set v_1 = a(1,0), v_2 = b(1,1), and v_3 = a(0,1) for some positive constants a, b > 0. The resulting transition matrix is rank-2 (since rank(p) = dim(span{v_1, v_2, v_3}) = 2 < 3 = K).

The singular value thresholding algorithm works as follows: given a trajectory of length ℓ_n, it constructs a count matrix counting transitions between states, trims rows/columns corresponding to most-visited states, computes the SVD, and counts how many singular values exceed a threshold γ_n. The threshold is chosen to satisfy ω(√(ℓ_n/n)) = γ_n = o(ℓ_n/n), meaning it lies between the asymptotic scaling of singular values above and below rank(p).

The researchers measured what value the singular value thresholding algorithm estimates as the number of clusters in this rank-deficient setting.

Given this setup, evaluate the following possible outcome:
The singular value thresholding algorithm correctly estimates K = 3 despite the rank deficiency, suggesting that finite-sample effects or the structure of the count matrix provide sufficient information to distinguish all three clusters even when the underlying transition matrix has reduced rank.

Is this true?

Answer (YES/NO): NO